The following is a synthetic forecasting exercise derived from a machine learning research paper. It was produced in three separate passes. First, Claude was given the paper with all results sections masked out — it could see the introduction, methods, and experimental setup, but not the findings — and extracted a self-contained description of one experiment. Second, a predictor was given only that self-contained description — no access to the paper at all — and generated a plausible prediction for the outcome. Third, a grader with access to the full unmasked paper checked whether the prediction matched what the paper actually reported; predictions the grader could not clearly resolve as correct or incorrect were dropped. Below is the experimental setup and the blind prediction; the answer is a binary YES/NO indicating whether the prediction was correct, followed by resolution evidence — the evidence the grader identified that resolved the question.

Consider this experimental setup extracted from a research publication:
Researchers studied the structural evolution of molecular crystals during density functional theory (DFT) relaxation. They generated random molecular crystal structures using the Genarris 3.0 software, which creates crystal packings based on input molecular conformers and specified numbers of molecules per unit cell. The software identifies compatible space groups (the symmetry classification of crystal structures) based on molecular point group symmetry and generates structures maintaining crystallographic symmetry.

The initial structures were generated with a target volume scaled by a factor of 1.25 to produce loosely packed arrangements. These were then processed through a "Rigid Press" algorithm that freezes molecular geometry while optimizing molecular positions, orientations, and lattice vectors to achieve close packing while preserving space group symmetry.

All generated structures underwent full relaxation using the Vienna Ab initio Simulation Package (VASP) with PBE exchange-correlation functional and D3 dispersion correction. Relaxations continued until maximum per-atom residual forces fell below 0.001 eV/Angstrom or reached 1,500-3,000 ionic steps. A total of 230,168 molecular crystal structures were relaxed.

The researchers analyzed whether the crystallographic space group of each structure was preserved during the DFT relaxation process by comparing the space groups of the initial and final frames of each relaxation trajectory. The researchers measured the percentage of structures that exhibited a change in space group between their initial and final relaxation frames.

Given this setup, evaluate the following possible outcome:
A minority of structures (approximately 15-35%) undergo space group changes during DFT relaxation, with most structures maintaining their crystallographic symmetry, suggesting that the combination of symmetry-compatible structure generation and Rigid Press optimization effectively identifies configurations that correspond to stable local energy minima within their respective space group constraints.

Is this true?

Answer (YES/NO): NO